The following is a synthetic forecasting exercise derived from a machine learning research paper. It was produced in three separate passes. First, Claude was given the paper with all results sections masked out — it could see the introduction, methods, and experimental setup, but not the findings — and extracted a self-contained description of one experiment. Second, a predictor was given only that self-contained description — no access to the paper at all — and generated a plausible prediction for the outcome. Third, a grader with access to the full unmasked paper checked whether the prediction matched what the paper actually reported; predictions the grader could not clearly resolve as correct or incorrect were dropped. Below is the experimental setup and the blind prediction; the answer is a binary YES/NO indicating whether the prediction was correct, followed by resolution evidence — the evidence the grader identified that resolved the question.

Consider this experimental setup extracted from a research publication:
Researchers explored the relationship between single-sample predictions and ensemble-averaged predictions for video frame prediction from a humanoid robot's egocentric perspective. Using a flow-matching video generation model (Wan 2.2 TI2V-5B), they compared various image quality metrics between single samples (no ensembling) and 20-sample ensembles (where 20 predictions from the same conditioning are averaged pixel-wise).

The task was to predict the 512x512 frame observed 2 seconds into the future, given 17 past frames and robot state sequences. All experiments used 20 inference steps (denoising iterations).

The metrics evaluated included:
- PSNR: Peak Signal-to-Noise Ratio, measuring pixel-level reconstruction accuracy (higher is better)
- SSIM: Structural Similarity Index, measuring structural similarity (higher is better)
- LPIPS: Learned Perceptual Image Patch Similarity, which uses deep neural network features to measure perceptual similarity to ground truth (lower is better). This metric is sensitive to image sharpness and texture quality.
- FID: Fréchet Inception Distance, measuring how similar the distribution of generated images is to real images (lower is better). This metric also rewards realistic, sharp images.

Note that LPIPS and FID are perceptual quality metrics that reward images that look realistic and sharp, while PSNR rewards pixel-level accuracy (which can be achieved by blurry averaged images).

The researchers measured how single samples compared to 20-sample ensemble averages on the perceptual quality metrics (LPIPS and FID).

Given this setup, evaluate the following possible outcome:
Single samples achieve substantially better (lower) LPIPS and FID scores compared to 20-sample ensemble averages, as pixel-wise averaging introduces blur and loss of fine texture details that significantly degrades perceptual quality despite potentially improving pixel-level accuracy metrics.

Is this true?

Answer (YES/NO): YES